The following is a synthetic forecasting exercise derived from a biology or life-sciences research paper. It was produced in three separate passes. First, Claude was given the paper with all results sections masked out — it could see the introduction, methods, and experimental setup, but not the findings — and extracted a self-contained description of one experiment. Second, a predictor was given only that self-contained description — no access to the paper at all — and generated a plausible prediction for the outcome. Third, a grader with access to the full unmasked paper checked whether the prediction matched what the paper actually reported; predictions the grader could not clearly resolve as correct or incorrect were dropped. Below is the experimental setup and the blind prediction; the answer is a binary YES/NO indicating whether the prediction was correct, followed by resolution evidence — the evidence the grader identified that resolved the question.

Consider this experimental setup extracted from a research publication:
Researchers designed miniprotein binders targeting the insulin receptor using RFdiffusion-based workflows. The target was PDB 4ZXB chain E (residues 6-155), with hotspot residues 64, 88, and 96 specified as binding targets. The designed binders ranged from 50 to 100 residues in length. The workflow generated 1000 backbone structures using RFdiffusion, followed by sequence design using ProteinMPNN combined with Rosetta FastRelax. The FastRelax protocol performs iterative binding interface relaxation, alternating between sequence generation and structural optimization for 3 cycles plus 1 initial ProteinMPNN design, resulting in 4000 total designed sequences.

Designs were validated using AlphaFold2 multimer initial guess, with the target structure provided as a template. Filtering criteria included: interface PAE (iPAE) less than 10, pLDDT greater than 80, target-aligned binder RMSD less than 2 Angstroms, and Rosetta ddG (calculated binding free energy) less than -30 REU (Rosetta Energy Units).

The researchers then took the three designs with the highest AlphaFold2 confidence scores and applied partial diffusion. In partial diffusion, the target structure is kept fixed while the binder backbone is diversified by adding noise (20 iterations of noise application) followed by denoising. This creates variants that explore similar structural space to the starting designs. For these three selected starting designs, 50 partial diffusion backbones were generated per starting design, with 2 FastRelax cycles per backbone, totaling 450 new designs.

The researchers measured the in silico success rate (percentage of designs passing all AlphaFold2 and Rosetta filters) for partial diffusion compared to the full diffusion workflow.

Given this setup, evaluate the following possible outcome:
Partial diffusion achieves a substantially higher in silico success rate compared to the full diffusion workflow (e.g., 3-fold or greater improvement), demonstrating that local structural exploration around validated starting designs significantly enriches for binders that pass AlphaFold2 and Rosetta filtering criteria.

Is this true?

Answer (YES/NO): YES